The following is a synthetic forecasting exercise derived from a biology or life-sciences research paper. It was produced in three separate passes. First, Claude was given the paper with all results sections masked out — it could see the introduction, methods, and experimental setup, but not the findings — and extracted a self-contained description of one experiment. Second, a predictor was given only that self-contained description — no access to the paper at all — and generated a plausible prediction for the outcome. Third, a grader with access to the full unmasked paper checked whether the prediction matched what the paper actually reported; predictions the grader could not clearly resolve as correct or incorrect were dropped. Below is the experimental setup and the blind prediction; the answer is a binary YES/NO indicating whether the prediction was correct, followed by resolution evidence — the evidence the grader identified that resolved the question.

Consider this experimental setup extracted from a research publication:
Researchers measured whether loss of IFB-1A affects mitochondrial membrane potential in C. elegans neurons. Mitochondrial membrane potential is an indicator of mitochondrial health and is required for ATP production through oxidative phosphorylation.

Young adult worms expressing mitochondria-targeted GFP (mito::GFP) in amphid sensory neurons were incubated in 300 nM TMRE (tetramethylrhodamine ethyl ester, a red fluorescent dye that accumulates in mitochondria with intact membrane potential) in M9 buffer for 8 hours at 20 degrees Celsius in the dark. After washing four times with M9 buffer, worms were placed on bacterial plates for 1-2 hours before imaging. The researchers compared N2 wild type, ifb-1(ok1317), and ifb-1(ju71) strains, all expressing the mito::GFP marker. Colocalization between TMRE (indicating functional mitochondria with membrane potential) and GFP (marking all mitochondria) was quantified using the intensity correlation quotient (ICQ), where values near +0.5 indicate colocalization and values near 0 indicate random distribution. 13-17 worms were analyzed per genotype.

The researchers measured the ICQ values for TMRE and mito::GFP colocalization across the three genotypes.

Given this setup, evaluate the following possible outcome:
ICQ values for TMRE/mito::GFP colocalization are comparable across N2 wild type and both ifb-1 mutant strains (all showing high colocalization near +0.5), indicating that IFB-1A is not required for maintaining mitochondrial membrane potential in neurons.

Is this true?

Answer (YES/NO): NO